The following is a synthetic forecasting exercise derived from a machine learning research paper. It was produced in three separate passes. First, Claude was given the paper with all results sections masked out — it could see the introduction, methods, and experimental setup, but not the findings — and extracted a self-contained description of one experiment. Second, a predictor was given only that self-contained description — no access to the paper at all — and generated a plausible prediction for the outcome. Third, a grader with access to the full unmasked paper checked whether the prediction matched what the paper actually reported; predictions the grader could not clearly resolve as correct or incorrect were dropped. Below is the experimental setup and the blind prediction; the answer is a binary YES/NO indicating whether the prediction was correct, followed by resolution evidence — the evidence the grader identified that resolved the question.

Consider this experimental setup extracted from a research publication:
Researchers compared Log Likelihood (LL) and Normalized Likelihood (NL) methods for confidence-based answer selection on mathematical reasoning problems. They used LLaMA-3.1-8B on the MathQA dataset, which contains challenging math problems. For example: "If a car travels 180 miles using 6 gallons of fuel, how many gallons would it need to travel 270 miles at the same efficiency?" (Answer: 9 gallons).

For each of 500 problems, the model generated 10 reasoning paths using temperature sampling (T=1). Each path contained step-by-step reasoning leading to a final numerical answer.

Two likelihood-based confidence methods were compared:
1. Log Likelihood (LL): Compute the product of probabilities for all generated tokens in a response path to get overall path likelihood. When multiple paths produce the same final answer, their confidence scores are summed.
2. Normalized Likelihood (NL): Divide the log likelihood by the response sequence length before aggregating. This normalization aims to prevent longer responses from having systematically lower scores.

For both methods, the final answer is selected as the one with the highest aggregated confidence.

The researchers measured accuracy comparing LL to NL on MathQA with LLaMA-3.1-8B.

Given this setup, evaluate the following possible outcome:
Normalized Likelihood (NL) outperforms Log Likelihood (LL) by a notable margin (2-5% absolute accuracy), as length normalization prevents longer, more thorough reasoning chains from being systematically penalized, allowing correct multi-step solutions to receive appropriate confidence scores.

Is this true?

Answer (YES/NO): NO